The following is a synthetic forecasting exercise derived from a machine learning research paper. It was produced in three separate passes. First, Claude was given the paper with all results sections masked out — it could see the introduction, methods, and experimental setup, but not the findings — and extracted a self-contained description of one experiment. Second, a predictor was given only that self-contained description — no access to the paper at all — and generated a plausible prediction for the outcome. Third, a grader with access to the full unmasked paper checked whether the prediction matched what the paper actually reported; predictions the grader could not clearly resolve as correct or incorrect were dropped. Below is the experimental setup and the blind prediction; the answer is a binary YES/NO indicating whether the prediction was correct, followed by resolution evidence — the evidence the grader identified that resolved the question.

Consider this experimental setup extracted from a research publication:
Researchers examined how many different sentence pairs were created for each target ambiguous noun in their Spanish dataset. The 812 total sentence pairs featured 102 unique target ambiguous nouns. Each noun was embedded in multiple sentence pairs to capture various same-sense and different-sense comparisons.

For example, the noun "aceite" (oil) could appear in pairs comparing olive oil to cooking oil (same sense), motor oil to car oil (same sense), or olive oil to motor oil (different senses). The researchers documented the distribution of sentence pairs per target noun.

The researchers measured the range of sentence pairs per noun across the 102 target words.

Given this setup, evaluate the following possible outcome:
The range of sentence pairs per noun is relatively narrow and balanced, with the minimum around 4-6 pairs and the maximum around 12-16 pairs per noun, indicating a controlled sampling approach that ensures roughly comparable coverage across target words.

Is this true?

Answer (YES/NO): NO